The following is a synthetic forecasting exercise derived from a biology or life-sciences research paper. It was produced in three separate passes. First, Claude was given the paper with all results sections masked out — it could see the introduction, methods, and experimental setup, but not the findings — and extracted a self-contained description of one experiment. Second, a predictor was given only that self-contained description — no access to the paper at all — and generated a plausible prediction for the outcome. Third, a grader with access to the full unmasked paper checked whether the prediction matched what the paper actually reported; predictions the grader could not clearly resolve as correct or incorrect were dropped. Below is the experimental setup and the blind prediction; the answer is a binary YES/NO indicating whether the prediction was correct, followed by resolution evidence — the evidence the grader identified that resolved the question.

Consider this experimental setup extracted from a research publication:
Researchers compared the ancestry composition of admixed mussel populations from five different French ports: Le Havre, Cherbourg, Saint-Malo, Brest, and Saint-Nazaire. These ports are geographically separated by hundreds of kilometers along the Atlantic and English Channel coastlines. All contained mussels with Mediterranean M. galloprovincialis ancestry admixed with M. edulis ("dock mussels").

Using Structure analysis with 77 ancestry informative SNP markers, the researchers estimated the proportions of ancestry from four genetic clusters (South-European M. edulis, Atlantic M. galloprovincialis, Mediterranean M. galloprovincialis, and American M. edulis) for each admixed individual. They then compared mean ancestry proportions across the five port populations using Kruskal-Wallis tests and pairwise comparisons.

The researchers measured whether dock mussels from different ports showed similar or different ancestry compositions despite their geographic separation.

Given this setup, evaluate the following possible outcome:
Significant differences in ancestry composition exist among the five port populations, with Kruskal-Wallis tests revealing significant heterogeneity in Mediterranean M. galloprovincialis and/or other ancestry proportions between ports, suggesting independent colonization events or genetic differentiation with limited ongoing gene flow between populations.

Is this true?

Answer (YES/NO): NO